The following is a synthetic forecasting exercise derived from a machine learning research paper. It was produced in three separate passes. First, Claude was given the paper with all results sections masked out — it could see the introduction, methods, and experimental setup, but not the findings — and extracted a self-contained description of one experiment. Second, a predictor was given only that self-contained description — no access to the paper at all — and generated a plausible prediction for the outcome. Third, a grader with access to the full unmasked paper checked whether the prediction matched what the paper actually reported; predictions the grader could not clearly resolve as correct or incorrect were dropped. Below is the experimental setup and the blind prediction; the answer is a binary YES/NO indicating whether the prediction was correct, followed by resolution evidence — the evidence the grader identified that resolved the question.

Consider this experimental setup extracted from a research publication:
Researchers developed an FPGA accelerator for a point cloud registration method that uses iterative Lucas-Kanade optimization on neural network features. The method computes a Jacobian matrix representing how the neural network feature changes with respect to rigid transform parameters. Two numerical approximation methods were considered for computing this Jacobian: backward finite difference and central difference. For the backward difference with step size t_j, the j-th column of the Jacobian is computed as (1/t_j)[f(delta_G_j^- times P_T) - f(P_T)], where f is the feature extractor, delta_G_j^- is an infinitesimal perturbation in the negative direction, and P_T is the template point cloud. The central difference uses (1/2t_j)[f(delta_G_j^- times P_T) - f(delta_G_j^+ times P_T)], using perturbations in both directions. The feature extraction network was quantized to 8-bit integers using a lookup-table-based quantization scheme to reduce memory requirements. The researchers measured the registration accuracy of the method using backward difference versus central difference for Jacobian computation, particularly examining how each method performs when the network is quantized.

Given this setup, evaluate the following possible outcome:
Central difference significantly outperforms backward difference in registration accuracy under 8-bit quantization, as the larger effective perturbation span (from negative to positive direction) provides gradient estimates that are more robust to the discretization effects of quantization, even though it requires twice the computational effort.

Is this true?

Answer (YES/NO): NO